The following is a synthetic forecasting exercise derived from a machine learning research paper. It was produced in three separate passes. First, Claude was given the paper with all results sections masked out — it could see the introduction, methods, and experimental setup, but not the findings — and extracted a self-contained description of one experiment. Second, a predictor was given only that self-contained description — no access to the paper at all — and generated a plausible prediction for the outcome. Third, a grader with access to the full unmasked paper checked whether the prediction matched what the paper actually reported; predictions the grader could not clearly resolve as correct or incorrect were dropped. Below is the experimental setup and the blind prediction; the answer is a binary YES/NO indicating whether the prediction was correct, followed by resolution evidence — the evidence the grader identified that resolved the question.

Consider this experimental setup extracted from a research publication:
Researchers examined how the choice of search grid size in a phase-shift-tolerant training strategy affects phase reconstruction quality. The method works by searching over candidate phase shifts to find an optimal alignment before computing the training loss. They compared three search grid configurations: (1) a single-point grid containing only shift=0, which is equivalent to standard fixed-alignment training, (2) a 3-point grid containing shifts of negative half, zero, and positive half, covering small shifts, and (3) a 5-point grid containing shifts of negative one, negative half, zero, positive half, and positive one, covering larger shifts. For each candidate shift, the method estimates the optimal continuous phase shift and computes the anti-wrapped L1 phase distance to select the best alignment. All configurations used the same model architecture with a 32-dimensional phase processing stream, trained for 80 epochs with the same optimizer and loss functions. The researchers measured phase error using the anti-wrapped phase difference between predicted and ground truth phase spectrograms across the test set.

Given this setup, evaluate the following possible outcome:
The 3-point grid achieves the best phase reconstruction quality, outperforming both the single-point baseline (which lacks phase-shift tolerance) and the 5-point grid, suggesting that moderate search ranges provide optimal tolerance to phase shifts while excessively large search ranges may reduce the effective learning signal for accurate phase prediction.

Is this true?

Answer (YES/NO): NO